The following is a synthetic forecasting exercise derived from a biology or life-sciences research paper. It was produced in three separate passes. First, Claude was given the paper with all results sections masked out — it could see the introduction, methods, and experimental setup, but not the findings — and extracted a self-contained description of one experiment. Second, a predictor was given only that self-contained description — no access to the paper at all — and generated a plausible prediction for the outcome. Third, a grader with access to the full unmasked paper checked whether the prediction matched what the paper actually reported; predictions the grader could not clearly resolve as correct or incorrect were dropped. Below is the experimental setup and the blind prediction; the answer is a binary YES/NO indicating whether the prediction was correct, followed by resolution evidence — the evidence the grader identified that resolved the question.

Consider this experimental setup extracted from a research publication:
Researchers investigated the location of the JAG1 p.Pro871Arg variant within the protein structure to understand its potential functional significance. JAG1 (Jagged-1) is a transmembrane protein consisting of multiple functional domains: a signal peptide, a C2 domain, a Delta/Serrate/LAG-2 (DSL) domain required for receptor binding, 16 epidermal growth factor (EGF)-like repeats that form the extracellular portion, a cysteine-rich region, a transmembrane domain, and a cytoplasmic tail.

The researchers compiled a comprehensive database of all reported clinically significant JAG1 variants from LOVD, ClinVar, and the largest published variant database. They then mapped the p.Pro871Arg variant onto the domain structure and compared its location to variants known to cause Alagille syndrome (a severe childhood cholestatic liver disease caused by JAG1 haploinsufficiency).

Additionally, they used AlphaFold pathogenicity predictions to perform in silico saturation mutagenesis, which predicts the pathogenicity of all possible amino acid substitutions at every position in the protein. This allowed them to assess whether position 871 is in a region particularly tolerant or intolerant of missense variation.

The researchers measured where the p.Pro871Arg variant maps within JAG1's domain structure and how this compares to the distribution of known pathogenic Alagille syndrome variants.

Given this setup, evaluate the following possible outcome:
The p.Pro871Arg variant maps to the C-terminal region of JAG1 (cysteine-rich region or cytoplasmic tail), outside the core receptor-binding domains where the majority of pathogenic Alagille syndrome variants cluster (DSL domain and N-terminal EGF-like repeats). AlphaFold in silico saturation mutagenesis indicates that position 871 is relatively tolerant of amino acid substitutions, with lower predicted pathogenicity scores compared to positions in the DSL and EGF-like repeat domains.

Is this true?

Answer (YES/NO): NO